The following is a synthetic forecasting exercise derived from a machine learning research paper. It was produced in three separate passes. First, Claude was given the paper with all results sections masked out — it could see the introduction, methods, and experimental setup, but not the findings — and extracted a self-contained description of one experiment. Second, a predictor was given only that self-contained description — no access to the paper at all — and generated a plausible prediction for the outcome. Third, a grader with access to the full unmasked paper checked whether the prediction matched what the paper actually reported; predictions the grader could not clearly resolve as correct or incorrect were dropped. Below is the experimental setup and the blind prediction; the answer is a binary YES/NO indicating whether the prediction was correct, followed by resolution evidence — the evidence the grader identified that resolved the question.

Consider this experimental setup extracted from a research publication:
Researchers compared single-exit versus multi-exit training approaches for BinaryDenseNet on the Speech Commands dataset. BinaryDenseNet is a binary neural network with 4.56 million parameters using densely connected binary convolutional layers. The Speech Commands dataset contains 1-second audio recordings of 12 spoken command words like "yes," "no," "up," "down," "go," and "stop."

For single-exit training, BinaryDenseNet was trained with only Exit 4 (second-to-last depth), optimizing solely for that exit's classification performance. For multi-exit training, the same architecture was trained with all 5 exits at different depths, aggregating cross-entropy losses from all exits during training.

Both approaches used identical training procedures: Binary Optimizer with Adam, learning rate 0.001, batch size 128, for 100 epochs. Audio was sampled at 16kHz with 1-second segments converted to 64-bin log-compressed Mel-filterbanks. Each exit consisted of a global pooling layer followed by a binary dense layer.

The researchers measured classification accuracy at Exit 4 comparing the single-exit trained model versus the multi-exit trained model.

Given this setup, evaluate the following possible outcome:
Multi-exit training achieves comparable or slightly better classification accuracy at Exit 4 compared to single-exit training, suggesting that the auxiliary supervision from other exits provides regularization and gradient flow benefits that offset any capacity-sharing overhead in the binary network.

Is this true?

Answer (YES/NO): NO